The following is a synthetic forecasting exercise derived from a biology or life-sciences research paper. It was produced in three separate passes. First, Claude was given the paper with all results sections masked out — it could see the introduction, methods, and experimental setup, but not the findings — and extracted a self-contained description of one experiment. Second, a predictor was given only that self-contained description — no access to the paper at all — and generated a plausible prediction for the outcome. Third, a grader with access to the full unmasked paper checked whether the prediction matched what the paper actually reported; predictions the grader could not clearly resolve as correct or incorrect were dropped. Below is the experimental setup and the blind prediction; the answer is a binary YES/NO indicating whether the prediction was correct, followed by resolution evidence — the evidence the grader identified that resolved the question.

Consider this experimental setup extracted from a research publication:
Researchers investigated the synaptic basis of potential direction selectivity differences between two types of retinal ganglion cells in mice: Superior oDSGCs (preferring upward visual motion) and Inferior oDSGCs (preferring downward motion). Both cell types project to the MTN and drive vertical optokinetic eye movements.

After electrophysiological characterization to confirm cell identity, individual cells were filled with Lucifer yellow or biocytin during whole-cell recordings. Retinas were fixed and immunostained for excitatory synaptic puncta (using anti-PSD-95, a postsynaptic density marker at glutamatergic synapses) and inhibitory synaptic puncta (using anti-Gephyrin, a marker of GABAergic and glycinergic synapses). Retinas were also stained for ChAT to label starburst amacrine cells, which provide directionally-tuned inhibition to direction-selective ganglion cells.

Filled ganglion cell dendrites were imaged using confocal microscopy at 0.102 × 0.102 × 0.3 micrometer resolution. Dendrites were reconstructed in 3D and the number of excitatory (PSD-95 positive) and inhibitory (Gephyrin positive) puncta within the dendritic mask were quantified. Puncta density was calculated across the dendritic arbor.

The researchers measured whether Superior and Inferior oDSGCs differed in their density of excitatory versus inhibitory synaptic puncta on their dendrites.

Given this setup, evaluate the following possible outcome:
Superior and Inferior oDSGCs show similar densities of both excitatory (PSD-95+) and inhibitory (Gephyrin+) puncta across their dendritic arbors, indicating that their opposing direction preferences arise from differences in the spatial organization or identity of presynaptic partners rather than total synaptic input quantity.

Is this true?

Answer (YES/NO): NO